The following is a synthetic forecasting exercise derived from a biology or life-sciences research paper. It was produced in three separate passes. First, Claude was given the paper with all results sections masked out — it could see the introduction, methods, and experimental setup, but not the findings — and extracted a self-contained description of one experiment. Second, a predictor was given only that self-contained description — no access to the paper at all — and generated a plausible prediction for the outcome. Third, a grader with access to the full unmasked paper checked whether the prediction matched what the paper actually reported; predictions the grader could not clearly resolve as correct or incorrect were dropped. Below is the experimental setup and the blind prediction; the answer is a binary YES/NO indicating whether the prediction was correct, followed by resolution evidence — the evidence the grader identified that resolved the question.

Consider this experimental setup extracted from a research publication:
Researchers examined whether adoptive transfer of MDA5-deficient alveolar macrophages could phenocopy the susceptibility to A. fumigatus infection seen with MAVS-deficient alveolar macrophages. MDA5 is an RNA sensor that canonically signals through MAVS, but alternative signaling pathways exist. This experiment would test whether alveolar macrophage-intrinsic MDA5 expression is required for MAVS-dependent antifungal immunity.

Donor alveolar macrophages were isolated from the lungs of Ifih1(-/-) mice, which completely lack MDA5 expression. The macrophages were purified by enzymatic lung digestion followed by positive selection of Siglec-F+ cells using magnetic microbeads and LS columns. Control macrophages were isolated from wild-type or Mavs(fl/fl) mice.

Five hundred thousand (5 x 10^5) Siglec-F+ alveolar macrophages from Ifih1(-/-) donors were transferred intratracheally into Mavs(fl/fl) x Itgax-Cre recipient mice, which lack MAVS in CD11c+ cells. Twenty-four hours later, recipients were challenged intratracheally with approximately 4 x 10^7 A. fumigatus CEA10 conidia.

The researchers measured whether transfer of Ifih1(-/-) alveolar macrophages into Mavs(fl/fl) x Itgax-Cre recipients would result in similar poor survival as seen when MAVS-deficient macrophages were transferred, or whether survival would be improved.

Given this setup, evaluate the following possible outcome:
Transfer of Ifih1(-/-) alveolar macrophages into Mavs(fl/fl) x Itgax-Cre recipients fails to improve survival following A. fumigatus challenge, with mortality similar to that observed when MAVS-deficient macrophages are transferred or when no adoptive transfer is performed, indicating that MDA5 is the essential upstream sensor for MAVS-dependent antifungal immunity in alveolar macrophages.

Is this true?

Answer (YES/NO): YES